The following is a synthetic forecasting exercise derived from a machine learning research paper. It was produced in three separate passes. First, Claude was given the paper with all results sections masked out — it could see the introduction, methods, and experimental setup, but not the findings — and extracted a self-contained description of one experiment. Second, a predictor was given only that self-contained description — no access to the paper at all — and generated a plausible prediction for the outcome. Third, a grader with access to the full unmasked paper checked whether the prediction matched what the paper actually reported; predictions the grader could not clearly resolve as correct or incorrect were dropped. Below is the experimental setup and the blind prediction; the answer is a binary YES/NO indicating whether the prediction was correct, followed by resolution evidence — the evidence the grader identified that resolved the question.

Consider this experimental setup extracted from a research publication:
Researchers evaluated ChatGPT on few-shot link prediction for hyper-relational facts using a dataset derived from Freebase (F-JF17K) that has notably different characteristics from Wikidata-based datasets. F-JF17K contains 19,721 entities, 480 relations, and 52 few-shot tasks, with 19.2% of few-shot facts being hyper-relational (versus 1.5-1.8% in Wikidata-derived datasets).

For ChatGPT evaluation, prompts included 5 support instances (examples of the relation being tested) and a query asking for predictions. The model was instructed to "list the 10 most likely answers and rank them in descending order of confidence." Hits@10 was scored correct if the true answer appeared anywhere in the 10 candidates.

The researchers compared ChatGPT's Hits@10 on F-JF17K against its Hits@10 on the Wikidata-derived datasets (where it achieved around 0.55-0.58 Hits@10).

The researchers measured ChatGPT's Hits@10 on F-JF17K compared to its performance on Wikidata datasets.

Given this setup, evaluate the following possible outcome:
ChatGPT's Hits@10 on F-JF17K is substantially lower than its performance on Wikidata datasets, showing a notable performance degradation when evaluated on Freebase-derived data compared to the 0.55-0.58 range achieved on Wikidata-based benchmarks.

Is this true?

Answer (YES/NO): YES